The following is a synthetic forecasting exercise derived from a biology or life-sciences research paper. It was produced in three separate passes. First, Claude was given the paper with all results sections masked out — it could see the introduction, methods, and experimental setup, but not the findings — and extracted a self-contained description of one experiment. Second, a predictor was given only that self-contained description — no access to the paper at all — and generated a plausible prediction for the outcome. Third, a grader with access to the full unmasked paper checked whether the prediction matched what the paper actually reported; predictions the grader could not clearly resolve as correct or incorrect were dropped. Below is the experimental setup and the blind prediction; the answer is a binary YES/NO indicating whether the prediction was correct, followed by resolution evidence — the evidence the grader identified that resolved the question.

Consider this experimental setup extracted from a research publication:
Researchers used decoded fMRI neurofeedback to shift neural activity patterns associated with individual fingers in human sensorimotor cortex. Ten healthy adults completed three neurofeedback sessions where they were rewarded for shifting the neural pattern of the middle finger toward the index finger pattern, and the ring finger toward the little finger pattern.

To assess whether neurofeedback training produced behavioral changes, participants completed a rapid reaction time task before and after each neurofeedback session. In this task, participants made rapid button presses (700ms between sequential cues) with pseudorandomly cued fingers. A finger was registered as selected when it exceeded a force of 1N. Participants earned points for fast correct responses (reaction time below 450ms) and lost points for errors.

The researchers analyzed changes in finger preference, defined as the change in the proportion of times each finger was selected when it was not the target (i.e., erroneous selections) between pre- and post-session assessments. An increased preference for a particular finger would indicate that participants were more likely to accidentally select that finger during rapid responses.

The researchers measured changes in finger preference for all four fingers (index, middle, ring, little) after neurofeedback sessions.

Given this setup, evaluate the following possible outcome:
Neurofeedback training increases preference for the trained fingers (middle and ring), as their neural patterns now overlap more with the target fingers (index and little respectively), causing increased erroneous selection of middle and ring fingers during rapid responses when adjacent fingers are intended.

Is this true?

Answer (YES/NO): NO